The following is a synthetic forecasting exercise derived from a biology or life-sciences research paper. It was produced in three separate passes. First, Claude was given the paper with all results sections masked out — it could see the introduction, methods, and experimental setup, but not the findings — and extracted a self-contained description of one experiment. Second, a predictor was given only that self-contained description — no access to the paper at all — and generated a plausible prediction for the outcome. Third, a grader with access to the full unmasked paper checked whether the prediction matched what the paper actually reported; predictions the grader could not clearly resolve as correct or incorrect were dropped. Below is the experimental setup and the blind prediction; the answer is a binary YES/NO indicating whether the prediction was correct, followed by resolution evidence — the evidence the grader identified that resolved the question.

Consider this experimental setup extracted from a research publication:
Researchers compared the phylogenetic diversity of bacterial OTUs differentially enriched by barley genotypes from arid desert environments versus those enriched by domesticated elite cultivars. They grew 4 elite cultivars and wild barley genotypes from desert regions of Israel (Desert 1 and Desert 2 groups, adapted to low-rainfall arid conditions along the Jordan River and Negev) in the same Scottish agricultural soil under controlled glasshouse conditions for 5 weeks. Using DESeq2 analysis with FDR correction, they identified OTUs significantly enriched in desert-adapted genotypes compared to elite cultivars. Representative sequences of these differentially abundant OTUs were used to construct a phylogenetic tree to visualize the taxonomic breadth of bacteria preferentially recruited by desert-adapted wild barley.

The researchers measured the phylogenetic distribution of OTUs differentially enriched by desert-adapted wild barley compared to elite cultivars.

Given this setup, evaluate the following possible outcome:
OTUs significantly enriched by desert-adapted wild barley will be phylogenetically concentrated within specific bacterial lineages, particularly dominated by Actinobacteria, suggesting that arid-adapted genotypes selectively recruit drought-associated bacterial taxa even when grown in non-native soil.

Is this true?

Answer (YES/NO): NO